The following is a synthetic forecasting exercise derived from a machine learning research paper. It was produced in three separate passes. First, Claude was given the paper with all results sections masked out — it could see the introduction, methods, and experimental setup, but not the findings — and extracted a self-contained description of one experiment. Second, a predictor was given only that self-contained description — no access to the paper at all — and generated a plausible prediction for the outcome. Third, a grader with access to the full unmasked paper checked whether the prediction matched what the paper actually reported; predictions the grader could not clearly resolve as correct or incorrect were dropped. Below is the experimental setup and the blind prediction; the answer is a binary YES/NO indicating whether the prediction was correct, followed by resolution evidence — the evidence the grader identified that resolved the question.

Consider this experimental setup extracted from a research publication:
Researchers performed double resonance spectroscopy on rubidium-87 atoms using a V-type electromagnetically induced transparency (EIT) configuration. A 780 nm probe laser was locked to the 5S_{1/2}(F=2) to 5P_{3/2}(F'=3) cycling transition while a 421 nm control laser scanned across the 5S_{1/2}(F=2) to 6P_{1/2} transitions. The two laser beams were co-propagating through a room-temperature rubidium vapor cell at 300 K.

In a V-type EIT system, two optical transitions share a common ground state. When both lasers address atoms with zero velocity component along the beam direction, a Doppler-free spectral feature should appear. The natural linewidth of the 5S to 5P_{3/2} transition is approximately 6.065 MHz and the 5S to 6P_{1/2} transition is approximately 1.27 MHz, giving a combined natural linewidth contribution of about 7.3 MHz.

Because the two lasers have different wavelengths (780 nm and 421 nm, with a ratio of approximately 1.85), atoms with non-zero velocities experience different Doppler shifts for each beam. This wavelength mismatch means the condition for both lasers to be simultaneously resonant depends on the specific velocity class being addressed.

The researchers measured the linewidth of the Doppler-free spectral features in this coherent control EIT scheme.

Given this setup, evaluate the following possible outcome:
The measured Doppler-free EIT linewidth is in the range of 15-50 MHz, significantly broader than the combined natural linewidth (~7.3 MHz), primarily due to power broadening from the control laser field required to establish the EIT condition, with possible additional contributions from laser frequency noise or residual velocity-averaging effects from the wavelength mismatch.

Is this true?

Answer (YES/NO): NO